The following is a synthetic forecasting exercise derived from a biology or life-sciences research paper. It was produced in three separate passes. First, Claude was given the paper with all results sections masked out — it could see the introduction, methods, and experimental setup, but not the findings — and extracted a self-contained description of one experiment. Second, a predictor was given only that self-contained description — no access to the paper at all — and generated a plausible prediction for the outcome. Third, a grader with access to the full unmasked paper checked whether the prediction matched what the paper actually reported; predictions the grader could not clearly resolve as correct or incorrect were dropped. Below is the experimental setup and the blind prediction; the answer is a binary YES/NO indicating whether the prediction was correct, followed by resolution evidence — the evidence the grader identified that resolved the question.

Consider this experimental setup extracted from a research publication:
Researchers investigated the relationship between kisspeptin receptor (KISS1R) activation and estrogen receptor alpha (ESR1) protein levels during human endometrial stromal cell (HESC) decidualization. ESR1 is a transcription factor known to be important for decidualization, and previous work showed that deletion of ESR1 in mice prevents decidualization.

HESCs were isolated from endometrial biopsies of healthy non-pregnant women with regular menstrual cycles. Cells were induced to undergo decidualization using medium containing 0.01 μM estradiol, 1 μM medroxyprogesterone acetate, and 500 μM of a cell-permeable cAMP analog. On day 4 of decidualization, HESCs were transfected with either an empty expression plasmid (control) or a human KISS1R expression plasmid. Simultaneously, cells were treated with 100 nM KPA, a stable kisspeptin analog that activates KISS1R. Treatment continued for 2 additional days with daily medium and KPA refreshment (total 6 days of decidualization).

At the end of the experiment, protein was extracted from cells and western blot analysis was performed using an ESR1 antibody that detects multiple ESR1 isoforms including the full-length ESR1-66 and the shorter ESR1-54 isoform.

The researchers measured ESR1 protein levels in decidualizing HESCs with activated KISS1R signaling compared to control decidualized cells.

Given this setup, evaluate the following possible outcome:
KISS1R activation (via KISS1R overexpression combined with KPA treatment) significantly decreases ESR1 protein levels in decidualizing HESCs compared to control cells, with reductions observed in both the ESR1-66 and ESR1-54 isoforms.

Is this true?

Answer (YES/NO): YES